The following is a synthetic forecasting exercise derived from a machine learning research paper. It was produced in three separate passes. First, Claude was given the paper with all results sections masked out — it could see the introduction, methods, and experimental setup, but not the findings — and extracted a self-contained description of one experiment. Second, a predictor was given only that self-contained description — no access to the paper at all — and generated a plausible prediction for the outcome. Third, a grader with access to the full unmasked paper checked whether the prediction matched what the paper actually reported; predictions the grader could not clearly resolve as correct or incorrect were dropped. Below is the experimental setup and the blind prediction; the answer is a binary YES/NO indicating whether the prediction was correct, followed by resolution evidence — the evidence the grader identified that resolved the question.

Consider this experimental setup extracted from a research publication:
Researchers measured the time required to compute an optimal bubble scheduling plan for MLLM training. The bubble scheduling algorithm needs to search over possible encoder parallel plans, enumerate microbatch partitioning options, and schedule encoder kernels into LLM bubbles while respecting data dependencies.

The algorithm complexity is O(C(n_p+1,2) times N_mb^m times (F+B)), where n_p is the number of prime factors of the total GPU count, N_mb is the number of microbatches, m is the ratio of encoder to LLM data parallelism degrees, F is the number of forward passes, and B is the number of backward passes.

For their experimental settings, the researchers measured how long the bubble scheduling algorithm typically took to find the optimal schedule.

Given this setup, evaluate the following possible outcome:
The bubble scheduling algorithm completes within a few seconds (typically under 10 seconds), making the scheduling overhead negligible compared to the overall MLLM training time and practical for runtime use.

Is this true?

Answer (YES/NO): NO